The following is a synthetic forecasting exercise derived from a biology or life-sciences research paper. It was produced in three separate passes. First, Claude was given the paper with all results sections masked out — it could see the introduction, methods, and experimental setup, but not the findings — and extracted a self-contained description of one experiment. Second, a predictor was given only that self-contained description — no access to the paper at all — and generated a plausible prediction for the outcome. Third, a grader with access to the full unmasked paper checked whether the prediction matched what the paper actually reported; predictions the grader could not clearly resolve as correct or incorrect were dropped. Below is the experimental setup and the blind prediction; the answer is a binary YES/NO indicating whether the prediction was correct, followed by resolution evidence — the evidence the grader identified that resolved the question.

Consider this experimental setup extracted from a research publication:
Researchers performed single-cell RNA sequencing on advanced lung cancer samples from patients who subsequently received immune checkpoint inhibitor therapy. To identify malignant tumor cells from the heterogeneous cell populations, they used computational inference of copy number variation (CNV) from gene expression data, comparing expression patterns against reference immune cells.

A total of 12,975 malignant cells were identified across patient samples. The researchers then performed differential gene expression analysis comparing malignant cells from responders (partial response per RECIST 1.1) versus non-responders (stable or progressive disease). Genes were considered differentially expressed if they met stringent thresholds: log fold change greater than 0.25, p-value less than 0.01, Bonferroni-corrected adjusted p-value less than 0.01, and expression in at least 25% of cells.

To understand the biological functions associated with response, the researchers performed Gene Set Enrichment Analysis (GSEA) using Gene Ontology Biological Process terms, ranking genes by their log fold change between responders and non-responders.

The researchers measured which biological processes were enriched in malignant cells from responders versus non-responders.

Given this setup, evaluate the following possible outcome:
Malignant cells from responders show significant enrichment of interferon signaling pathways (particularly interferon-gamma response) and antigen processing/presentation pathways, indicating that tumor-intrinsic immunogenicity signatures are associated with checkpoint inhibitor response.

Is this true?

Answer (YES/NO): NO